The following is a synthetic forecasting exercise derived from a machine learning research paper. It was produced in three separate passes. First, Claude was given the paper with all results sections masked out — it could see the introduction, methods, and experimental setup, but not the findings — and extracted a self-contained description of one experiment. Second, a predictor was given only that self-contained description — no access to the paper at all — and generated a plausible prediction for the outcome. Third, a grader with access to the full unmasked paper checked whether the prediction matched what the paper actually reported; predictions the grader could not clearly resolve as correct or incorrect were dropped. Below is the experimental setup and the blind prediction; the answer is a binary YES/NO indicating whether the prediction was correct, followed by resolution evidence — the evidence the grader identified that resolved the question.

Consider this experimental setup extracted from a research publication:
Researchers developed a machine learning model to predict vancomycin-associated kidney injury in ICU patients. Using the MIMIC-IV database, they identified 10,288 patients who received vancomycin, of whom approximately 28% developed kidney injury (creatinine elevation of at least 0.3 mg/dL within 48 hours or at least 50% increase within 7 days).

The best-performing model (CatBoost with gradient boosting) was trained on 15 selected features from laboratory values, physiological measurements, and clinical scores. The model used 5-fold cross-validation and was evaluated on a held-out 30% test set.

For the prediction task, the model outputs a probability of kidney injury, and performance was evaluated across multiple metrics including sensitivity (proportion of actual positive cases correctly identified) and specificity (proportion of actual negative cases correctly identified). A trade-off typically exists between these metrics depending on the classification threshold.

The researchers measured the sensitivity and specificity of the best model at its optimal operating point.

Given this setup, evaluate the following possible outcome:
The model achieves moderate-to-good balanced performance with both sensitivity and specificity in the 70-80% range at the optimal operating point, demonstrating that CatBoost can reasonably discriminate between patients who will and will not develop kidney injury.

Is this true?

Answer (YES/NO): NO